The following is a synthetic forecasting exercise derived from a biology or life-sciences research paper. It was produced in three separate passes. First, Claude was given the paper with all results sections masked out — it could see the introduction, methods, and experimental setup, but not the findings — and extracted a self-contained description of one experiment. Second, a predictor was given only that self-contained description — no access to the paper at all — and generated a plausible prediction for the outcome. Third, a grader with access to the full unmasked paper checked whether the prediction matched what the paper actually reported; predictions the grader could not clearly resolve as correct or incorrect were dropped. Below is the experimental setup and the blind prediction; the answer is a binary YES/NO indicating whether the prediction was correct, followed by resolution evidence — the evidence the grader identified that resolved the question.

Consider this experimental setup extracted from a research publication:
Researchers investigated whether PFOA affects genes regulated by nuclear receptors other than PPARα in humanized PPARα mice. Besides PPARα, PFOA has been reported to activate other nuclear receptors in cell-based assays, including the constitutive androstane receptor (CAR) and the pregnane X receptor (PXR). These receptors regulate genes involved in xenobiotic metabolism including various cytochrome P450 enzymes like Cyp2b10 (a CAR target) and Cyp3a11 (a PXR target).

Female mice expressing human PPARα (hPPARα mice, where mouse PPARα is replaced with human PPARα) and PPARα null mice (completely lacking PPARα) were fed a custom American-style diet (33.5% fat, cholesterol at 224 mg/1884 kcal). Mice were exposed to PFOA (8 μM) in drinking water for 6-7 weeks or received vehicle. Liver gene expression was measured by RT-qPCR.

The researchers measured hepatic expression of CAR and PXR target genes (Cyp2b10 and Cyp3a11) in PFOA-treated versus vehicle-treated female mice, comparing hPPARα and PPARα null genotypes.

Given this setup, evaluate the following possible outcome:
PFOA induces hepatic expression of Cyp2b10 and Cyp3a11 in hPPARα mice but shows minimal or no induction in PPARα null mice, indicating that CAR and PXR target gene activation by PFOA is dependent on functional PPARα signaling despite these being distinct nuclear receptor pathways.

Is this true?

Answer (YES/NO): NO